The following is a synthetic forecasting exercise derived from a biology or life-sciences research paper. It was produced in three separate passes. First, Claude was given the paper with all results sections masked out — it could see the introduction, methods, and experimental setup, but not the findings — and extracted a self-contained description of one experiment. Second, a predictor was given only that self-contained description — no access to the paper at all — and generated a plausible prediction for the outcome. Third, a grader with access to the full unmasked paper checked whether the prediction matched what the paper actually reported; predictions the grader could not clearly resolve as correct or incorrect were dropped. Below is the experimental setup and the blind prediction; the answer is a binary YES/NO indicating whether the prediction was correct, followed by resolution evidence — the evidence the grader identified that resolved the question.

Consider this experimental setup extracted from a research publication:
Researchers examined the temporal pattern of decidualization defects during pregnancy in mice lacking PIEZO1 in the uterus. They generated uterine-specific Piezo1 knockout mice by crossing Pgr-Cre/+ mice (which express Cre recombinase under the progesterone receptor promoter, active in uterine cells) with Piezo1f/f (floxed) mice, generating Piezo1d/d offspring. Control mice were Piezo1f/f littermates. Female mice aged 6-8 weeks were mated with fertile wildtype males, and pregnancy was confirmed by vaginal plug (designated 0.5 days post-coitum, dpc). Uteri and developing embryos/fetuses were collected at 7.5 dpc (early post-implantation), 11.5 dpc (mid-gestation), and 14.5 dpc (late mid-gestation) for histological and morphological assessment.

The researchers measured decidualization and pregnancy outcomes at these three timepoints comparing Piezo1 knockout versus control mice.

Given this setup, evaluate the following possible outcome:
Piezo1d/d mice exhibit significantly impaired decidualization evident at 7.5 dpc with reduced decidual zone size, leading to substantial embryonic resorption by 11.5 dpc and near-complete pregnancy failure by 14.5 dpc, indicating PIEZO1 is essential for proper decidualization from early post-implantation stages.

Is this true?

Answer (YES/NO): NO